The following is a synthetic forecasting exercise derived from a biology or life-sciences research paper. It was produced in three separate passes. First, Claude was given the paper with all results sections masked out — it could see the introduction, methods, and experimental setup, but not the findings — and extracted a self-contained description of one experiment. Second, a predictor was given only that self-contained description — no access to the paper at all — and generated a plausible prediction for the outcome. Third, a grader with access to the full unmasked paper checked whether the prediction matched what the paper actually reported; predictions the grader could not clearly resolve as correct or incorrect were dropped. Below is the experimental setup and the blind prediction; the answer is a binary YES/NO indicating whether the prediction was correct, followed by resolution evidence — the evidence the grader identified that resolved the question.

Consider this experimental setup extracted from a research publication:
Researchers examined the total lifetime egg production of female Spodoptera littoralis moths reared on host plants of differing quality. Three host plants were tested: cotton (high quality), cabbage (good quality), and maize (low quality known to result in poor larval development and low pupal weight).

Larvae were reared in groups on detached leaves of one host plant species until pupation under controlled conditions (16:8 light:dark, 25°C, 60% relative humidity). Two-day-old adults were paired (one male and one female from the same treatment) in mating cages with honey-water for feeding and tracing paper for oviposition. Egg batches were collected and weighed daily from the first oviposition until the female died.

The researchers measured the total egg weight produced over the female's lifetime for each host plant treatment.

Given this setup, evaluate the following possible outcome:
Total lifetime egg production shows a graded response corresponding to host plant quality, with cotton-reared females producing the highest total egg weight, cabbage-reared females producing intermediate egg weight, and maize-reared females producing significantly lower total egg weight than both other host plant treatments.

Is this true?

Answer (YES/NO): NO